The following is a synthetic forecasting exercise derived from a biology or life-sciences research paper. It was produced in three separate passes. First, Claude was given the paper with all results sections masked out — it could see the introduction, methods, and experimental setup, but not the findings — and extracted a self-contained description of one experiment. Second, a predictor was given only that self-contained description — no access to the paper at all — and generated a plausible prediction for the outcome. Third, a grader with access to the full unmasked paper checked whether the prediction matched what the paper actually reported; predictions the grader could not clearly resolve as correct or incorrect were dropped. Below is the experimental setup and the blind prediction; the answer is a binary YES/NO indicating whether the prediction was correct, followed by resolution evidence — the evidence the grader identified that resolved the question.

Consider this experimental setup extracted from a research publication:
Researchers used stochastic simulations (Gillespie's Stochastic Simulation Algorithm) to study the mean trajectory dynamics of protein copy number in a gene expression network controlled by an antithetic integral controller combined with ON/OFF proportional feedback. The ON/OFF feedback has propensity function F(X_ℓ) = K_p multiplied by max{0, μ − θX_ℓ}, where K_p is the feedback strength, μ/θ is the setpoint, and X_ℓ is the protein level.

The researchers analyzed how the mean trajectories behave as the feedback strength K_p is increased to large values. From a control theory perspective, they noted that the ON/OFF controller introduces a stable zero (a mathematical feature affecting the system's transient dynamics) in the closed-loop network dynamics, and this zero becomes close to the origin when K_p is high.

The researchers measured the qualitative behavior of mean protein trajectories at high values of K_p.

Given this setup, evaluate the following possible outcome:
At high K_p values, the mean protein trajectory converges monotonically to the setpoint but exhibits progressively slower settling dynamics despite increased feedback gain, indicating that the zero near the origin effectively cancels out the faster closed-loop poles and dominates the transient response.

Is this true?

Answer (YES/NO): NO